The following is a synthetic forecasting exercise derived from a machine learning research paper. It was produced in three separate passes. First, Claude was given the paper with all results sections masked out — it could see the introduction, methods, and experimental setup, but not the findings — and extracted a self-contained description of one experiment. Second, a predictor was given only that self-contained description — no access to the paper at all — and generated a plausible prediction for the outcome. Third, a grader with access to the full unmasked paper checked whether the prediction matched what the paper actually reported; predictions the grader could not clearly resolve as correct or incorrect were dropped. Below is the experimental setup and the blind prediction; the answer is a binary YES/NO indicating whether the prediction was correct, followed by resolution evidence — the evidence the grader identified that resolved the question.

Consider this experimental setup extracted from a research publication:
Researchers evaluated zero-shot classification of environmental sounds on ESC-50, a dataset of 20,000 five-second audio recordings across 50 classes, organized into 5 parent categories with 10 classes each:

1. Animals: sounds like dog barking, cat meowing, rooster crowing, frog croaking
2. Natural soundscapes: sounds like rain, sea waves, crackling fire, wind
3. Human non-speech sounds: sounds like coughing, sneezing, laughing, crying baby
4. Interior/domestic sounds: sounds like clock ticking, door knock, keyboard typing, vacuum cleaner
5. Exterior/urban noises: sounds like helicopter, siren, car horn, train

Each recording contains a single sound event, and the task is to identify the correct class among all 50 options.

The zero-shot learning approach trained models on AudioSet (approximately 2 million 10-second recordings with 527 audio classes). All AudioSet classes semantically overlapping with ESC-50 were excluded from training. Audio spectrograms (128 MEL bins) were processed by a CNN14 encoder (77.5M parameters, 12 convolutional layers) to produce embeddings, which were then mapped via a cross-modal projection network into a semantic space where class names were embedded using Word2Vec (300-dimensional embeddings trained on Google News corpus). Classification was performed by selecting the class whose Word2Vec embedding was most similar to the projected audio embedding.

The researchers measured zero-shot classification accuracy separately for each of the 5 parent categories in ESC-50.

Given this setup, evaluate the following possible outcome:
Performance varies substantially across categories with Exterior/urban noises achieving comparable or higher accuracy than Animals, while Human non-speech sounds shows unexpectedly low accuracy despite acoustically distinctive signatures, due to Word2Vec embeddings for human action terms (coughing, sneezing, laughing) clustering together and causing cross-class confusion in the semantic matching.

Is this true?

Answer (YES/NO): YES